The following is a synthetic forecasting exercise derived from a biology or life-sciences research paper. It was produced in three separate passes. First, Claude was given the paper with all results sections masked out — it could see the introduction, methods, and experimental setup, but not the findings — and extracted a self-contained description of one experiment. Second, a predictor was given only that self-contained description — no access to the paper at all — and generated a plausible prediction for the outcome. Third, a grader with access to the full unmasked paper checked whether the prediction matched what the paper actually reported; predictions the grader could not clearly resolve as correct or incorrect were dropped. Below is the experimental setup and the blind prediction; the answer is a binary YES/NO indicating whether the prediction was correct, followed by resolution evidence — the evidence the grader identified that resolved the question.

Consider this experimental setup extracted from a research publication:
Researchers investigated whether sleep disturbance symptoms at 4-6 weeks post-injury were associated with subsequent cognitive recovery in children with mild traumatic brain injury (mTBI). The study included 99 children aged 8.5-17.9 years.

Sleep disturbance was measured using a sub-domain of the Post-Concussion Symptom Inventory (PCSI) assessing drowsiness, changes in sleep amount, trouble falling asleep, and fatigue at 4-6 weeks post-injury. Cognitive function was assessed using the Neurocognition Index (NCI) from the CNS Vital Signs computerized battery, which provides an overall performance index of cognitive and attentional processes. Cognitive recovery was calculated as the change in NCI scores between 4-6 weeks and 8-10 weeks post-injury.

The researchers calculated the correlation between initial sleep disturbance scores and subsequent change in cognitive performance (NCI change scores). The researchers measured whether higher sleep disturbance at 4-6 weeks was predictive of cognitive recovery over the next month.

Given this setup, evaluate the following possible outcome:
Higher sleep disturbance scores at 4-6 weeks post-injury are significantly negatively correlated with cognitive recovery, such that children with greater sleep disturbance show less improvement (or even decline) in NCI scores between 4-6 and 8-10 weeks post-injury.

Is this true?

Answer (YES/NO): NO